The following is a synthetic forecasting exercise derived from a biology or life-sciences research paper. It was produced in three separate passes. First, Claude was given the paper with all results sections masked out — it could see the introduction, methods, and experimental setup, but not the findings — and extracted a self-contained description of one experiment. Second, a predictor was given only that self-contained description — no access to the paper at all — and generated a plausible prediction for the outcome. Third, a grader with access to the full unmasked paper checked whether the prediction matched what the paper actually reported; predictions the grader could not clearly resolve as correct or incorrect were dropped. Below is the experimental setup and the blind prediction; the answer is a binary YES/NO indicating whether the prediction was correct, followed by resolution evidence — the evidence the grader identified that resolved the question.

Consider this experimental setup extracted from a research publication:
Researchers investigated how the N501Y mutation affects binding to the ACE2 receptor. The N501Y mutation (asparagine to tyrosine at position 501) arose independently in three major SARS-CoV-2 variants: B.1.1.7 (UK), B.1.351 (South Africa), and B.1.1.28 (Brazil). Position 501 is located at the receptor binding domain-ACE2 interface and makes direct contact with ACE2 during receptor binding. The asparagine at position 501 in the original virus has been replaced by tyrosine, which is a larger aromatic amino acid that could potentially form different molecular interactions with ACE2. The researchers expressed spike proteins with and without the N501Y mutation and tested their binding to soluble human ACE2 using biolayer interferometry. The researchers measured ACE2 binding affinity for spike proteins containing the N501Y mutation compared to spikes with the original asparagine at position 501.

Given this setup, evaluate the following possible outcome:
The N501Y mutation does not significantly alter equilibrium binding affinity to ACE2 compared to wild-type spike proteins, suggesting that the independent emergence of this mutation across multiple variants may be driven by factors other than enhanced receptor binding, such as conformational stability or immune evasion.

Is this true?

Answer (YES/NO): NO